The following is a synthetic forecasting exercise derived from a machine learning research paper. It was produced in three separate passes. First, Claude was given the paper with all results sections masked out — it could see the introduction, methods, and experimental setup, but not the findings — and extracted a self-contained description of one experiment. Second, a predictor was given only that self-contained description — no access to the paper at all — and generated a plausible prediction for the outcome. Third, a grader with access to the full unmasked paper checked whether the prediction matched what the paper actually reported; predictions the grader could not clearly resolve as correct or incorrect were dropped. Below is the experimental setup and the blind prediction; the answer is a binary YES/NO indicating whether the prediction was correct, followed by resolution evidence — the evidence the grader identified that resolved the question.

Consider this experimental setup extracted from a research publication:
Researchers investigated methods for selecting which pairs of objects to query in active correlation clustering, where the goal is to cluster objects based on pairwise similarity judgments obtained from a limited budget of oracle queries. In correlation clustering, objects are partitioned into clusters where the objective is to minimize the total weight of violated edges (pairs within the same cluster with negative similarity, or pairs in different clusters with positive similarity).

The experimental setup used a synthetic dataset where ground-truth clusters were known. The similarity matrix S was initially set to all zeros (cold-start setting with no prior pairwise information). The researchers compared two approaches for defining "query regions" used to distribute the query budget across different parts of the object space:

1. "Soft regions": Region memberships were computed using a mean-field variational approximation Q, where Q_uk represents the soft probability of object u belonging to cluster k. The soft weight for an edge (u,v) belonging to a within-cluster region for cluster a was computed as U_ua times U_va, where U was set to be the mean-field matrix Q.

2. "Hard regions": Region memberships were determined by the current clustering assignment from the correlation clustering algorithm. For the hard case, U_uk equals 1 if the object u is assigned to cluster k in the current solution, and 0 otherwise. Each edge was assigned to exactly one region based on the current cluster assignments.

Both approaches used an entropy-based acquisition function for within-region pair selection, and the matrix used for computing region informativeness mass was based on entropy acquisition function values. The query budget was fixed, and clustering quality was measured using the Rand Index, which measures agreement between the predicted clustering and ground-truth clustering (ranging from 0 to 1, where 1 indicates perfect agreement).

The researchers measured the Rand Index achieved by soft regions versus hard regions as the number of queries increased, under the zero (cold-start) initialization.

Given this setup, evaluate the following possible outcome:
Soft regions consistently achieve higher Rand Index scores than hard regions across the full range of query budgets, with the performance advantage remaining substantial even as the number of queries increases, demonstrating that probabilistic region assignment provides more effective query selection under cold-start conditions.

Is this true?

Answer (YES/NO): NO